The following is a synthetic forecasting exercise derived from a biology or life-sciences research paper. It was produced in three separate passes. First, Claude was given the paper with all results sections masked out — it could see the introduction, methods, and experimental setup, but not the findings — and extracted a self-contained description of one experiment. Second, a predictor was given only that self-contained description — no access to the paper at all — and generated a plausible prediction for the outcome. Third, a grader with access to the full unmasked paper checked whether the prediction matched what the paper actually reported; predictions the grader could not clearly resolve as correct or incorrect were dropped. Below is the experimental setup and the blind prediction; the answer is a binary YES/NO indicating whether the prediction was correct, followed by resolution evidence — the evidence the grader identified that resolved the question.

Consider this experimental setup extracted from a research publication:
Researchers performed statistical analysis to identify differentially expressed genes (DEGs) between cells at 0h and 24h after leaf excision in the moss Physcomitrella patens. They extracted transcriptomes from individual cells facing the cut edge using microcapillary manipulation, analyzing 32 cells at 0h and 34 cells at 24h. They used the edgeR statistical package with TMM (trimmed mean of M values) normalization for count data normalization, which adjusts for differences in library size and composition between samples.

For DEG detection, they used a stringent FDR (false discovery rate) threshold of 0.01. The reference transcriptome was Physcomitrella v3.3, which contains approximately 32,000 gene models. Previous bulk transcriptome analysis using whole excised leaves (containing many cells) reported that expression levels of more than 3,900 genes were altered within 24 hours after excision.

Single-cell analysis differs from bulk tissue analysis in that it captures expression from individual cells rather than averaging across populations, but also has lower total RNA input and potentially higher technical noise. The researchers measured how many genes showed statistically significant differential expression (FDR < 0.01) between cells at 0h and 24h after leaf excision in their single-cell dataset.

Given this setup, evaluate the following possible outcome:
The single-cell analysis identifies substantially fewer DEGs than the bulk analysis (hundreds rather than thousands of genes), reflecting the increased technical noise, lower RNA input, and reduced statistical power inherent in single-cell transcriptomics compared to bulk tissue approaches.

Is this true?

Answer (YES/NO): NO